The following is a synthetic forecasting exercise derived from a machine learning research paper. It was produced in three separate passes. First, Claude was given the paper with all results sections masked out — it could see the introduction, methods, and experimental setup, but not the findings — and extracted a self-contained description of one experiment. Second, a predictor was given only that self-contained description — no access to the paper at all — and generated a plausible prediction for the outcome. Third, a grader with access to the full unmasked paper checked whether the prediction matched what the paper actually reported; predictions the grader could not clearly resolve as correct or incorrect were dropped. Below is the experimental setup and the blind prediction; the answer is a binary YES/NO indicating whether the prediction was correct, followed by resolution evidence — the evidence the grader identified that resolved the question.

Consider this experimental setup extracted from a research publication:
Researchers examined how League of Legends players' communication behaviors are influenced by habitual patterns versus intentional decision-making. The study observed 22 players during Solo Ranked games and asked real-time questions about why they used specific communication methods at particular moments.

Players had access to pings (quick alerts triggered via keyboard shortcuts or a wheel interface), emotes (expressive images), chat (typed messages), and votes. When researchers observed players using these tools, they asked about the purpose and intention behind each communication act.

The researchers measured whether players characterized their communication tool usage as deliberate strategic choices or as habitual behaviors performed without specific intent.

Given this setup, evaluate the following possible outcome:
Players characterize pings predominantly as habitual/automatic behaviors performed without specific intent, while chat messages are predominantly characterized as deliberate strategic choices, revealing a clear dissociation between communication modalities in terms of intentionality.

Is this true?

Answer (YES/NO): NO